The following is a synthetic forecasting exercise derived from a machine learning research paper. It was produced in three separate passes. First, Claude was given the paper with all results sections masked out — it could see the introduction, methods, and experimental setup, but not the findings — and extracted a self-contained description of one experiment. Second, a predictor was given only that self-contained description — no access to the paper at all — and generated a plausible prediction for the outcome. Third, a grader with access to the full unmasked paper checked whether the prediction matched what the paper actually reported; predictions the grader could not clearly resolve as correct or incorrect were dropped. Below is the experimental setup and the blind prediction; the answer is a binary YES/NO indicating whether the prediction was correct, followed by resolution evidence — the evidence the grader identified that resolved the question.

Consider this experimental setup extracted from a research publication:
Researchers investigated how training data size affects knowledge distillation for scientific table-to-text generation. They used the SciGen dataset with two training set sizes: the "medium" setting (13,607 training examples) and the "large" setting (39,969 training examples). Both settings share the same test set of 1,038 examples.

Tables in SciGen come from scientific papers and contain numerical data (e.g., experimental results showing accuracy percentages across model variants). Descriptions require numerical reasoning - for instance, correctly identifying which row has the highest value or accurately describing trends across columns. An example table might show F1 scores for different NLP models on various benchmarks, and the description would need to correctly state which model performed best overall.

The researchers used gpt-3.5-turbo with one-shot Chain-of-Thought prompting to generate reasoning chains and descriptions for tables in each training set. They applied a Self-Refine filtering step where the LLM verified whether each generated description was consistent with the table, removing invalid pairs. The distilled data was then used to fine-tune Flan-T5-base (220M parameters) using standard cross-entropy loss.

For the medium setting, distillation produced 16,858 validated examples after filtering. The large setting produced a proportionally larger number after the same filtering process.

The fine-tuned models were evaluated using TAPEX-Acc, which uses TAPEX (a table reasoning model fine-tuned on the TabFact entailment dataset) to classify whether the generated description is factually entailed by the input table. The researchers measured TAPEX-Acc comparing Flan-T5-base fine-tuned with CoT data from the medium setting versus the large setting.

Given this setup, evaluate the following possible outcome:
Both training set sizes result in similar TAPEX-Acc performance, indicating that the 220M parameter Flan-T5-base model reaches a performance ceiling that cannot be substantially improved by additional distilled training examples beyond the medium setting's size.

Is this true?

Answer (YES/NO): NO